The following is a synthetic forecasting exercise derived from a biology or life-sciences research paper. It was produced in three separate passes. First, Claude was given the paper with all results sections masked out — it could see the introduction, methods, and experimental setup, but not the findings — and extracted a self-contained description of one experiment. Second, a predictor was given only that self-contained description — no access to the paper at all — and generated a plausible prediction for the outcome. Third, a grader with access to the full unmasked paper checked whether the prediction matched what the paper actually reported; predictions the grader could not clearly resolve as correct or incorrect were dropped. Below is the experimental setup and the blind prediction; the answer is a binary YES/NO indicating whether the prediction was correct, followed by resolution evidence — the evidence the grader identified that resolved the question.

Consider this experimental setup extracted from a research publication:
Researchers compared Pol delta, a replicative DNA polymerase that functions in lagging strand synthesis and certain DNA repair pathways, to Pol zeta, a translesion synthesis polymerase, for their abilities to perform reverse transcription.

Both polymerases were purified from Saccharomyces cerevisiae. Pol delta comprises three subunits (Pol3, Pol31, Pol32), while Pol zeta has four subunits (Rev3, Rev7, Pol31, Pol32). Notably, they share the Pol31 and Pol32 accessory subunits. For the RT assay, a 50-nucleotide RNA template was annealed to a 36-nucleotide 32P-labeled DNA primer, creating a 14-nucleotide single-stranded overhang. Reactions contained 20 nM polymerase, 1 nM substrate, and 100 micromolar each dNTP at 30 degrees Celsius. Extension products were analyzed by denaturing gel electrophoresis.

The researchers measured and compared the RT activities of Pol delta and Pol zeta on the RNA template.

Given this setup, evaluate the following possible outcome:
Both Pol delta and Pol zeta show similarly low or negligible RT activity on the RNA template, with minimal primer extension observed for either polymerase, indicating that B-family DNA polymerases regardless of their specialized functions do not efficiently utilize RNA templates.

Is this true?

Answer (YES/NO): NO